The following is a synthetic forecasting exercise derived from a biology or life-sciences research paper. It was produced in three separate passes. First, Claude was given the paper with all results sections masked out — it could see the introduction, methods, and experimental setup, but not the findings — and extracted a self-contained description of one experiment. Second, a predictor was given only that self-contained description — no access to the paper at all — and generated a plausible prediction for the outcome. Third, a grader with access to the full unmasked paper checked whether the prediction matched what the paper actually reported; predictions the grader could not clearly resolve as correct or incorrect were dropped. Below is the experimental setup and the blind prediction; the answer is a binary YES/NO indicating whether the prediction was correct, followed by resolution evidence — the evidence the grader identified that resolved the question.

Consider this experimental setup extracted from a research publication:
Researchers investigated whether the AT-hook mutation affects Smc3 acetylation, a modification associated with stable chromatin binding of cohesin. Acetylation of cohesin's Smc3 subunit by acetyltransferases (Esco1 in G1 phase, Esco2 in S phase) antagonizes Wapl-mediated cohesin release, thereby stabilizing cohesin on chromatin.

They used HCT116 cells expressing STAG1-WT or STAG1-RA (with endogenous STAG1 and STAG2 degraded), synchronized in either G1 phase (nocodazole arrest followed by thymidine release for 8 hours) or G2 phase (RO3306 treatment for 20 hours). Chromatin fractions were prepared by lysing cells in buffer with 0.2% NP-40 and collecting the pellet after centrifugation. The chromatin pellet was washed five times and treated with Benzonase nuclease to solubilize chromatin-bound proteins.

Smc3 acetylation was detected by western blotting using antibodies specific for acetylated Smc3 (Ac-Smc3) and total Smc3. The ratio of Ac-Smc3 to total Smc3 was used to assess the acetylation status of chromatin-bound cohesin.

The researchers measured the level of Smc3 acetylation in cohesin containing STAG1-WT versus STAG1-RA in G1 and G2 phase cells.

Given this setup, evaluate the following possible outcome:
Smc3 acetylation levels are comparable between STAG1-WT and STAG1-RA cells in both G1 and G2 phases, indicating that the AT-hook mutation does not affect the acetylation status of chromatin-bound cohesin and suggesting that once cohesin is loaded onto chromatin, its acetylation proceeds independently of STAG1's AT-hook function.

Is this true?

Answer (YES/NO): NO